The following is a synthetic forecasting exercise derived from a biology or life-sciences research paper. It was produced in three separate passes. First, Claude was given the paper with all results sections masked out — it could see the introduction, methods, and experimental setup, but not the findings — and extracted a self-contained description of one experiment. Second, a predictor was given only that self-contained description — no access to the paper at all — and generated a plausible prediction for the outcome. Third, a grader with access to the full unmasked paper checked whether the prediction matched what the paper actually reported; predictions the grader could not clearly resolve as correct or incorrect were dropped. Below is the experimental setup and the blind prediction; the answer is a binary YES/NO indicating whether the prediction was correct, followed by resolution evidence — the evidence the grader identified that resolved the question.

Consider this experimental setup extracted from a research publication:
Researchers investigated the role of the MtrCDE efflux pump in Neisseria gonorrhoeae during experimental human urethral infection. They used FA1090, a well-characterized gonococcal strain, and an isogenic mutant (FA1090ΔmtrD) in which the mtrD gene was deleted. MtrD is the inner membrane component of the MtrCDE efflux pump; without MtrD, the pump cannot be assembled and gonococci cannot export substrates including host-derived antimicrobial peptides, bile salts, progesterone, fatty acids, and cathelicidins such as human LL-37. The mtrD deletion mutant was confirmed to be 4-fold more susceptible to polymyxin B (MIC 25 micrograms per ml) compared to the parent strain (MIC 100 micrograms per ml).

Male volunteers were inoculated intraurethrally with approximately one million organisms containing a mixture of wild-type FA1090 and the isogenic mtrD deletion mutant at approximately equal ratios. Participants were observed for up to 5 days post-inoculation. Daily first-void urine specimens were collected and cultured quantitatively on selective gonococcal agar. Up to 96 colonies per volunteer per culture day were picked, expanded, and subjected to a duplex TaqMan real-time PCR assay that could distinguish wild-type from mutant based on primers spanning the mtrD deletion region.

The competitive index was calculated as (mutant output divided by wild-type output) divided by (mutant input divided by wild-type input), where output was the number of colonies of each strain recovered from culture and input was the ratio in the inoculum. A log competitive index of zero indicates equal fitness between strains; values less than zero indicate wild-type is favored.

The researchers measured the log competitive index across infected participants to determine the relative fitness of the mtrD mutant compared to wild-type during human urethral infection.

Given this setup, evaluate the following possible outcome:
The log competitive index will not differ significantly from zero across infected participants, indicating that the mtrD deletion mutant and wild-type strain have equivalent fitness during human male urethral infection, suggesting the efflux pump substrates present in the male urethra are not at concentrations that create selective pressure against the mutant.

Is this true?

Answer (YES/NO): YES